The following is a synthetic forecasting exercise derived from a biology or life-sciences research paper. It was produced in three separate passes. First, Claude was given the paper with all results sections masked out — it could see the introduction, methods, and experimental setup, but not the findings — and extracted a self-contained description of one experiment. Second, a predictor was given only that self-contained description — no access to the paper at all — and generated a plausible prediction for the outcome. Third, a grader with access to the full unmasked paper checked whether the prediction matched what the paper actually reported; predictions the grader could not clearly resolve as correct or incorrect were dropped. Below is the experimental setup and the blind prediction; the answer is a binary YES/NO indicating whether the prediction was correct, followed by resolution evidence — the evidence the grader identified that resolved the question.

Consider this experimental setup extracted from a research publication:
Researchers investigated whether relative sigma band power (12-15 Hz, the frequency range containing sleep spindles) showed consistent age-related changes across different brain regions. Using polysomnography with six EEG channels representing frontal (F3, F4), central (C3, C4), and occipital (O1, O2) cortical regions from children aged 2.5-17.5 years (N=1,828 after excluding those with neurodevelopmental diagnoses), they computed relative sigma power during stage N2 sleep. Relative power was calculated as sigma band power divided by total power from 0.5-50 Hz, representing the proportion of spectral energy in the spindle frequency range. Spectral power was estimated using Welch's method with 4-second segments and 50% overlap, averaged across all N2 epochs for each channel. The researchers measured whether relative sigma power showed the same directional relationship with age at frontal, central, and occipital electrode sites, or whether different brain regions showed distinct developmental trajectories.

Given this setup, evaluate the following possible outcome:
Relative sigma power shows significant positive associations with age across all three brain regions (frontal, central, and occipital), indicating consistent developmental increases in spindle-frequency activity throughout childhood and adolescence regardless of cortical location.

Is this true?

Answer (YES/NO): YES